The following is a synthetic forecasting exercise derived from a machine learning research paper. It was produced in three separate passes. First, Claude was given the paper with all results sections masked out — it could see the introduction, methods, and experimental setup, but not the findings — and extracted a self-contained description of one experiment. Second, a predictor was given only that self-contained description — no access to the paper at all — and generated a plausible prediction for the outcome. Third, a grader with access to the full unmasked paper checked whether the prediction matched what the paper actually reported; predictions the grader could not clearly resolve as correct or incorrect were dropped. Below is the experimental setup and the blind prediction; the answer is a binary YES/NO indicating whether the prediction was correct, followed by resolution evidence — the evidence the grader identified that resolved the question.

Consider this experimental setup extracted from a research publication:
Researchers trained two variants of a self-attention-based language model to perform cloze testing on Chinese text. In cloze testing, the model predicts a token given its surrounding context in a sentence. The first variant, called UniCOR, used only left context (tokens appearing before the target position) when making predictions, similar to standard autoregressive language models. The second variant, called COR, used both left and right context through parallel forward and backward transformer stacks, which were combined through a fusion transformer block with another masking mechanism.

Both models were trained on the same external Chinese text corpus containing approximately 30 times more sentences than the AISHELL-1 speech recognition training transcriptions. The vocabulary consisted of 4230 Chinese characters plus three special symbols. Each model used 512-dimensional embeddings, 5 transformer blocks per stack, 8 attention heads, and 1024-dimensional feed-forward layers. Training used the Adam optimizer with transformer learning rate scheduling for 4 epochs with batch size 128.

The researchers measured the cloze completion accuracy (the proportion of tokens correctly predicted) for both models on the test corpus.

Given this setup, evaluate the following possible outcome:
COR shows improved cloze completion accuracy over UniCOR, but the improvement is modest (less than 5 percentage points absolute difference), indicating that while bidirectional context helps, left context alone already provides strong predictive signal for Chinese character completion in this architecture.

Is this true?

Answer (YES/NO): NO